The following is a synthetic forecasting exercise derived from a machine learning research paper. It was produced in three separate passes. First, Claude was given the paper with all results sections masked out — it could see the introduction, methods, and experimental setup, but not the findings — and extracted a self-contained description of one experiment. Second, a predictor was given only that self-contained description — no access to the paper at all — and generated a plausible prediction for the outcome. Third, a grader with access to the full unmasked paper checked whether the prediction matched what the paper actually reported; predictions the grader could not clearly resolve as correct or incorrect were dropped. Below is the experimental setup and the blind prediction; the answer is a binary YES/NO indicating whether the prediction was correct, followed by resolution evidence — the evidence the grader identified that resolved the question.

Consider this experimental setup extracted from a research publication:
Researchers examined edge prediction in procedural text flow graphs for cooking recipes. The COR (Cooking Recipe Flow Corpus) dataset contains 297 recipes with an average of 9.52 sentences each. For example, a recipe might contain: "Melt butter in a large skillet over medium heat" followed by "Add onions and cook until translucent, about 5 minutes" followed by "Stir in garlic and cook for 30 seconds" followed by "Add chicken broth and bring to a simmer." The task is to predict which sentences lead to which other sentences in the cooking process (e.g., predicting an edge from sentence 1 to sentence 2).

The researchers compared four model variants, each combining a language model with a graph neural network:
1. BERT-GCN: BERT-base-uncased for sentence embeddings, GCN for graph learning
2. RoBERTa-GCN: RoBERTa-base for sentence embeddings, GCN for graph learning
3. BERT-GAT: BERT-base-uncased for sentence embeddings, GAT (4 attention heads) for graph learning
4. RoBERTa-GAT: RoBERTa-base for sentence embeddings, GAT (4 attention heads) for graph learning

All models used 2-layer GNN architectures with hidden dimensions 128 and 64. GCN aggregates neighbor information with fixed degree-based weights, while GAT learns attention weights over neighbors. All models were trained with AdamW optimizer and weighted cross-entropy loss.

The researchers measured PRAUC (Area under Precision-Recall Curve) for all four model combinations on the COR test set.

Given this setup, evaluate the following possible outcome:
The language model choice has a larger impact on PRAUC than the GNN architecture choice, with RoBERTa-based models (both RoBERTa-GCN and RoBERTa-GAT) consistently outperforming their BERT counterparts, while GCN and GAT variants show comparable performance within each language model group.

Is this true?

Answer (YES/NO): NO